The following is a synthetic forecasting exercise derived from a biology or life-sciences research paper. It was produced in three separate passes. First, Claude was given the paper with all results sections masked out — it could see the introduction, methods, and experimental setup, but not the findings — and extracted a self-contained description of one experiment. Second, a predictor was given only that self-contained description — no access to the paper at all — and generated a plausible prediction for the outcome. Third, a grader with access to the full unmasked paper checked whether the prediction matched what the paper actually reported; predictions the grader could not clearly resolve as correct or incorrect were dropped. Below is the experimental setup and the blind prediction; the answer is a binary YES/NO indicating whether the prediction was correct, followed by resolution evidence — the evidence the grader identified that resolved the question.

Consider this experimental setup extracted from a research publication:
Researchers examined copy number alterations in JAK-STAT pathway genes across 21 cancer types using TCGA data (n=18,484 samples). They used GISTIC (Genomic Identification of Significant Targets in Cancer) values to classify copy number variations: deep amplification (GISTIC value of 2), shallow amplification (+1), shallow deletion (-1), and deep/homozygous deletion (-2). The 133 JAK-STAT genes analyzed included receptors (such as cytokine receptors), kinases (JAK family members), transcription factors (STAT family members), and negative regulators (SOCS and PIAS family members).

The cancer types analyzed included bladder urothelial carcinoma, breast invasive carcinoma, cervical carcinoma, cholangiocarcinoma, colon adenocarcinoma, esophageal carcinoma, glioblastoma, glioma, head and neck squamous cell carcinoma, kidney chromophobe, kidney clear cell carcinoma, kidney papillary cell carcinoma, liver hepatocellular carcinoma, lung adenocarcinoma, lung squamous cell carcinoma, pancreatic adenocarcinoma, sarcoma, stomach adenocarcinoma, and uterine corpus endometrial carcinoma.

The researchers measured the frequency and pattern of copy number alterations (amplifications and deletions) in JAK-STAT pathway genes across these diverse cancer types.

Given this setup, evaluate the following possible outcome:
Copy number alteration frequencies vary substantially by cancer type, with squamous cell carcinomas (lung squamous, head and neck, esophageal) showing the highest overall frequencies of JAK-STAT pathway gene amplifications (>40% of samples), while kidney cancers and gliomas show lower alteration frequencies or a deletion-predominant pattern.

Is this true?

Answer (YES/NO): NO